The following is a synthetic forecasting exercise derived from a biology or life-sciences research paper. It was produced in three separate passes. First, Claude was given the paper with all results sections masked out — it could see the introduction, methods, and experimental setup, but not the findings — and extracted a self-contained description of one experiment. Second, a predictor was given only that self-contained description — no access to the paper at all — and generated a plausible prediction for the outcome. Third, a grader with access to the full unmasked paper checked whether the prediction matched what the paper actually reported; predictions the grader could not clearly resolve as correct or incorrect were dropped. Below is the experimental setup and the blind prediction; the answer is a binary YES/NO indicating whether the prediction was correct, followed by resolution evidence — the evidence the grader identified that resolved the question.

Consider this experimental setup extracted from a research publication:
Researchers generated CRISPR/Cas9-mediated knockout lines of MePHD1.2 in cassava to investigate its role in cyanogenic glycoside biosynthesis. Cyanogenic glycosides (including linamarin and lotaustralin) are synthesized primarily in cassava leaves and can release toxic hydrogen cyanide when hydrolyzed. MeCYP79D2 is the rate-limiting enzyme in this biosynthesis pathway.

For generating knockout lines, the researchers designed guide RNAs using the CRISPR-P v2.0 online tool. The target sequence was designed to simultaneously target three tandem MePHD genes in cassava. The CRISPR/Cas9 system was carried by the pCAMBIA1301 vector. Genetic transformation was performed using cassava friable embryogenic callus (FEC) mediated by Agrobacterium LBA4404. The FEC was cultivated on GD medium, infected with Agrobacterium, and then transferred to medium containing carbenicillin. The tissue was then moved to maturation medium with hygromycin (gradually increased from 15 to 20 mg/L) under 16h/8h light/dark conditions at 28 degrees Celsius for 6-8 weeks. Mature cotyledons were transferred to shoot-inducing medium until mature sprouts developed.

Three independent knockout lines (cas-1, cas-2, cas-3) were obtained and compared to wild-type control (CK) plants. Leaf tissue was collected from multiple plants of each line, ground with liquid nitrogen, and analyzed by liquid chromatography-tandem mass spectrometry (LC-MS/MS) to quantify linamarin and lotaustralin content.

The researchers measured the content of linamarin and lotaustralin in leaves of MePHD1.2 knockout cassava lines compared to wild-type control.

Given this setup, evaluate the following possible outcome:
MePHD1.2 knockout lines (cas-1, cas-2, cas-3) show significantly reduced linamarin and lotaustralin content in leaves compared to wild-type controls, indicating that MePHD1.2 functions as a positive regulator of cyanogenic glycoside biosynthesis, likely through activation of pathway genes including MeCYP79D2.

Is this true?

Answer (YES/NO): NO